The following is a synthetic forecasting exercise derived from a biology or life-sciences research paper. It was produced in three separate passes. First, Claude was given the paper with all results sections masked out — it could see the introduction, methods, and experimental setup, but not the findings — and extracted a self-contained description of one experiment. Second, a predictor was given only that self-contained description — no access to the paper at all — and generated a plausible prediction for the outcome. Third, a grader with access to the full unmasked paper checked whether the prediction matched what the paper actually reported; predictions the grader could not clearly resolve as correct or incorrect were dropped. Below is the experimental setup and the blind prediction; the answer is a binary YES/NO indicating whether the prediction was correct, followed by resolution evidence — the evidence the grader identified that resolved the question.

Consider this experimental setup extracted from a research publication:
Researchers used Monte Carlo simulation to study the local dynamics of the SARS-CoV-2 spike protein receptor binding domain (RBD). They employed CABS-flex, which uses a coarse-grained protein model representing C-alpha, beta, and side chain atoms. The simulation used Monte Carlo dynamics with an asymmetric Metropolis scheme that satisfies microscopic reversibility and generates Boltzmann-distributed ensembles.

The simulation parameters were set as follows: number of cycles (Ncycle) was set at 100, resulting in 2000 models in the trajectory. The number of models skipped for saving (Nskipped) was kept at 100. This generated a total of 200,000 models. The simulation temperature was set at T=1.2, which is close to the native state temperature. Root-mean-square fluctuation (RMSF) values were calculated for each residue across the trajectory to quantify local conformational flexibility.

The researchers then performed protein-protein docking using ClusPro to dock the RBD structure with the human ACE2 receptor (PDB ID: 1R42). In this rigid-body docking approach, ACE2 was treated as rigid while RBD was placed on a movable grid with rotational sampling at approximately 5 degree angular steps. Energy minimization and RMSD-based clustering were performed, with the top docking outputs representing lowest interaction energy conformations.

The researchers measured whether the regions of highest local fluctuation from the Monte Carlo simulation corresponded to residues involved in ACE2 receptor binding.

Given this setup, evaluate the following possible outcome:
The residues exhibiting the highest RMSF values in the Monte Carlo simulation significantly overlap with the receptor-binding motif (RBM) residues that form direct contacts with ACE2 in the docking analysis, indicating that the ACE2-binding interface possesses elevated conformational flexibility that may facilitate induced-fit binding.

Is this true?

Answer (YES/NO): NO